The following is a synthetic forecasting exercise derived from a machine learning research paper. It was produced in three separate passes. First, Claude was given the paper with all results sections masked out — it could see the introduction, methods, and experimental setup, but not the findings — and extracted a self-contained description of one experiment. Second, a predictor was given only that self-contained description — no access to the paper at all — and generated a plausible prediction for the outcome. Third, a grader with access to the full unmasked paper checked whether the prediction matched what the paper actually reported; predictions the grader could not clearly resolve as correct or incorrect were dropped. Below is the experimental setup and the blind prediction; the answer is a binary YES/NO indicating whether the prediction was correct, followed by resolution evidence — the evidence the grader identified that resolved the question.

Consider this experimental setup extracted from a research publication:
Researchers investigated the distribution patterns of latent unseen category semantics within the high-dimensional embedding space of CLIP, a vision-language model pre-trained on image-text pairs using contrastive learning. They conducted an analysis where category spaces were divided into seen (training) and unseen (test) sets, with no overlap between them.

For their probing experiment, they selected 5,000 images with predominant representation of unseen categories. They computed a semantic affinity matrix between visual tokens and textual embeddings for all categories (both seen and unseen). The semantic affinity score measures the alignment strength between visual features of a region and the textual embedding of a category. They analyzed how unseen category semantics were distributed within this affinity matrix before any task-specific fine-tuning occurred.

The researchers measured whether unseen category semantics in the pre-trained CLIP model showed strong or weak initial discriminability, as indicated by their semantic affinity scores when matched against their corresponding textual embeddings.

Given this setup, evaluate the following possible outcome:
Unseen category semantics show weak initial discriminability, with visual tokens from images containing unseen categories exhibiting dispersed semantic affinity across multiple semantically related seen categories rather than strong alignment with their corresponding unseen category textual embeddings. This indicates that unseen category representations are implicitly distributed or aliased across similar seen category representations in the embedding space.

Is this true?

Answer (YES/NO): NO